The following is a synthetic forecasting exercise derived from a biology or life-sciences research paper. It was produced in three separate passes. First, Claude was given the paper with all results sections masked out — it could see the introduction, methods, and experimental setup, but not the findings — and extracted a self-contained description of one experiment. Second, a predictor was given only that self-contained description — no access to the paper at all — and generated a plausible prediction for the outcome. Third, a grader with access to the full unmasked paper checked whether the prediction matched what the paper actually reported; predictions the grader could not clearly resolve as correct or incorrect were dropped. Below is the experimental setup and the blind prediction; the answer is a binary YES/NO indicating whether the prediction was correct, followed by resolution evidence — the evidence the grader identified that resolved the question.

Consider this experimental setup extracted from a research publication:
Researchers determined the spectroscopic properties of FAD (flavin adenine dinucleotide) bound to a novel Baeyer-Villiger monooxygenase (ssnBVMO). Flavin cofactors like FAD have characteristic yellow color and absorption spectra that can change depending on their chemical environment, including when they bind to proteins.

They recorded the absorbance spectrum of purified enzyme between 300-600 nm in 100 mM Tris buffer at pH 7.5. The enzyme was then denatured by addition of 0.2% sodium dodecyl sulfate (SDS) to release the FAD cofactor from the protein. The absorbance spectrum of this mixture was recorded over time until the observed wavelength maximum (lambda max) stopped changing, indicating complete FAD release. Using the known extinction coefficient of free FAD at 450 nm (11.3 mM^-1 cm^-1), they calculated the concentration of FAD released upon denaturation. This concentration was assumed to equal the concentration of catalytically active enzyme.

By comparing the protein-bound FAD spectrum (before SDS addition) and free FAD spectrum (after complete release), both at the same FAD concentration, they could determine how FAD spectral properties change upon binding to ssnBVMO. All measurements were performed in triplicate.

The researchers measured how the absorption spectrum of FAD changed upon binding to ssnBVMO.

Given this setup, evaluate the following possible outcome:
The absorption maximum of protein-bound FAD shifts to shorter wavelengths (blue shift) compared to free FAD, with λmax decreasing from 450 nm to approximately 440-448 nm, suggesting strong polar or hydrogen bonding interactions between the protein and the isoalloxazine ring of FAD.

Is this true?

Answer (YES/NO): NO